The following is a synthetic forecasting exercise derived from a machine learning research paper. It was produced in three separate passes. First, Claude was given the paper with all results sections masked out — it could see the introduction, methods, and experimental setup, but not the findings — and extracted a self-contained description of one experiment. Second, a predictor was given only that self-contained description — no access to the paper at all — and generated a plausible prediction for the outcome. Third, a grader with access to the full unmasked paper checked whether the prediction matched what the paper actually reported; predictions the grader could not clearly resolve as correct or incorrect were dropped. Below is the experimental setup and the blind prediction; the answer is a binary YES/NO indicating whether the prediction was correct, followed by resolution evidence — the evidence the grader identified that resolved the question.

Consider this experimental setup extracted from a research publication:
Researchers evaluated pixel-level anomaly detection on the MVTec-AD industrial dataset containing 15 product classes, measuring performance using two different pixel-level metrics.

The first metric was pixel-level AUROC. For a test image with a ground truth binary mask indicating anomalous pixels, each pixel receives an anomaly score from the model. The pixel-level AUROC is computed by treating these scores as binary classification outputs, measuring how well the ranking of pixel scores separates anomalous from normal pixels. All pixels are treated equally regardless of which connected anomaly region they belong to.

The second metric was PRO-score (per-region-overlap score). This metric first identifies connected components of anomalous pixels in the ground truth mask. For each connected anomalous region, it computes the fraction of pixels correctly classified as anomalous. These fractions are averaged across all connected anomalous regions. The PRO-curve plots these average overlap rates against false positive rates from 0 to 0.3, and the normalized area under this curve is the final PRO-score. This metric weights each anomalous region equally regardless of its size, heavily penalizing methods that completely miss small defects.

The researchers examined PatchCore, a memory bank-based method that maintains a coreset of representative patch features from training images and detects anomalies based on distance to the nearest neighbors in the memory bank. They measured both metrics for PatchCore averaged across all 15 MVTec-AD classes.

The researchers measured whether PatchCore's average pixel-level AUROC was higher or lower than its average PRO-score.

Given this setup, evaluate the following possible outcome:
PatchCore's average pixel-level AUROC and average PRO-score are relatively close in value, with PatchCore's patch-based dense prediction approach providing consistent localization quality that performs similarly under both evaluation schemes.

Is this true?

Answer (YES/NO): NO